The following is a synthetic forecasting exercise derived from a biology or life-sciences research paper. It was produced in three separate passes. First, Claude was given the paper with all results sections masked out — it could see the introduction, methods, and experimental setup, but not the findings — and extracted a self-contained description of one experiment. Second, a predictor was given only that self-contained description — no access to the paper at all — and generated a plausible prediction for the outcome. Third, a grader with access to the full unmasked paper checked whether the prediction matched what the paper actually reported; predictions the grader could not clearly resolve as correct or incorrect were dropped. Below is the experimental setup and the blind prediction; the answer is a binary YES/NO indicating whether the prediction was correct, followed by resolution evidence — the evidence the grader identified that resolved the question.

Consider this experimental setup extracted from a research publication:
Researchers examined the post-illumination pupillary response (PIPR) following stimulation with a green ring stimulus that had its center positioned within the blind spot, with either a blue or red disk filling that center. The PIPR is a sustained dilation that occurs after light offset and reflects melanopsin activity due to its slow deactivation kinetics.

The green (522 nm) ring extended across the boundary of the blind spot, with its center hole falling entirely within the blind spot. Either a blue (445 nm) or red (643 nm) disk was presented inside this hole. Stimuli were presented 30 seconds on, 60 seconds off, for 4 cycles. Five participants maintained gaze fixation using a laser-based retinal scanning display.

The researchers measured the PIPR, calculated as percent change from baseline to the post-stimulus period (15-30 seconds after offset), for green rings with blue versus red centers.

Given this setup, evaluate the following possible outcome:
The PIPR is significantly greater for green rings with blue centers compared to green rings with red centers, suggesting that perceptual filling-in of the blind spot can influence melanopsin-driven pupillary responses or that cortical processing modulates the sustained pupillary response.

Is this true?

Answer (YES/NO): NO